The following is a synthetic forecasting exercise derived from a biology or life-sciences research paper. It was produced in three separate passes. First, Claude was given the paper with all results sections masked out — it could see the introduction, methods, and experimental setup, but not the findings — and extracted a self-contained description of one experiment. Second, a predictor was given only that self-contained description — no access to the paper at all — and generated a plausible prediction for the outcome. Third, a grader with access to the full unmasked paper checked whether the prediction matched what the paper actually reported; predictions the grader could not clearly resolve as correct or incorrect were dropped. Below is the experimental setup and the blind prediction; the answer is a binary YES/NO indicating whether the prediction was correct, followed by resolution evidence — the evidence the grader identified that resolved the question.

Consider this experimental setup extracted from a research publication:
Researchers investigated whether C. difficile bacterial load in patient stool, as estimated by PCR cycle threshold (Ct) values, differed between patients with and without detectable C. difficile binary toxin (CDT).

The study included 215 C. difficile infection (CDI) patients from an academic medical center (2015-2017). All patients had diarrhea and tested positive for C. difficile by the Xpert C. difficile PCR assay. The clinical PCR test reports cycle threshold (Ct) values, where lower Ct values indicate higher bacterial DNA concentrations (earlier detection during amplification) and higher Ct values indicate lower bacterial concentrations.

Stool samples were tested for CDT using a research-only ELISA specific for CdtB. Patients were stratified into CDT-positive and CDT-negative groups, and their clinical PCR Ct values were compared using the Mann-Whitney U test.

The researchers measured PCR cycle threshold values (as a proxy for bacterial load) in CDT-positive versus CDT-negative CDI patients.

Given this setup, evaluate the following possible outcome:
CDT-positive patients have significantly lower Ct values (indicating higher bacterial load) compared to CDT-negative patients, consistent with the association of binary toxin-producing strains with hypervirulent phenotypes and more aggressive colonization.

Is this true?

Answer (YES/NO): YES